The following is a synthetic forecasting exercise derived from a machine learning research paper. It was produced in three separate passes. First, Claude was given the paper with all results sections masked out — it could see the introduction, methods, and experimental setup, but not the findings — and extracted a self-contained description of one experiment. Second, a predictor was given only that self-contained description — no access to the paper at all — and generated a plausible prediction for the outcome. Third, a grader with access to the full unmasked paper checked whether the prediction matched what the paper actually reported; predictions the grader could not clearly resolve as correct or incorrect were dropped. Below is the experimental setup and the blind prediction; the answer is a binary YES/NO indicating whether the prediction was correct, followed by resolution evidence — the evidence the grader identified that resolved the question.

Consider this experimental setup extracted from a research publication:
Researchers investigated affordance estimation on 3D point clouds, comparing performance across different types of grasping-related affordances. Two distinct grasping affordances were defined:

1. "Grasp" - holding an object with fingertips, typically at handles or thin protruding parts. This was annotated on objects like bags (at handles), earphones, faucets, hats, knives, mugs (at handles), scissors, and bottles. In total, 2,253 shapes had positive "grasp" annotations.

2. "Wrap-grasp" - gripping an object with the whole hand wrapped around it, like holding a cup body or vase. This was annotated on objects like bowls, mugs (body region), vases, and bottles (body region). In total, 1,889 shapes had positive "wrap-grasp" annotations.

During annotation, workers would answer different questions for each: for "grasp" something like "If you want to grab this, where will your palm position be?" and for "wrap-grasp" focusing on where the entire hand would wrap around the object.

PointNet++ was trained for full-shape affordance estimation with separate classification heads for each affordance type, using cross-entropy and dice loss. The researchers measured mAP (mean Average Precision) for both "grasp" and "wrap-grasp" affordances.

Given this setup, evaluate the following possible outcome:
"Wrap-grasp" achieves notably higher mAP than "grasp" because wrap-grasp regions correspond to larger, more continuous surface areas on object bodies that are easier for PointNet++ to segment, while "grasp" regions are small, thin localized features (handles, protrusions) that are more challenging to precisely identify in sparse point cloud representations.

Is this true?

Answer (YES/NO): NO